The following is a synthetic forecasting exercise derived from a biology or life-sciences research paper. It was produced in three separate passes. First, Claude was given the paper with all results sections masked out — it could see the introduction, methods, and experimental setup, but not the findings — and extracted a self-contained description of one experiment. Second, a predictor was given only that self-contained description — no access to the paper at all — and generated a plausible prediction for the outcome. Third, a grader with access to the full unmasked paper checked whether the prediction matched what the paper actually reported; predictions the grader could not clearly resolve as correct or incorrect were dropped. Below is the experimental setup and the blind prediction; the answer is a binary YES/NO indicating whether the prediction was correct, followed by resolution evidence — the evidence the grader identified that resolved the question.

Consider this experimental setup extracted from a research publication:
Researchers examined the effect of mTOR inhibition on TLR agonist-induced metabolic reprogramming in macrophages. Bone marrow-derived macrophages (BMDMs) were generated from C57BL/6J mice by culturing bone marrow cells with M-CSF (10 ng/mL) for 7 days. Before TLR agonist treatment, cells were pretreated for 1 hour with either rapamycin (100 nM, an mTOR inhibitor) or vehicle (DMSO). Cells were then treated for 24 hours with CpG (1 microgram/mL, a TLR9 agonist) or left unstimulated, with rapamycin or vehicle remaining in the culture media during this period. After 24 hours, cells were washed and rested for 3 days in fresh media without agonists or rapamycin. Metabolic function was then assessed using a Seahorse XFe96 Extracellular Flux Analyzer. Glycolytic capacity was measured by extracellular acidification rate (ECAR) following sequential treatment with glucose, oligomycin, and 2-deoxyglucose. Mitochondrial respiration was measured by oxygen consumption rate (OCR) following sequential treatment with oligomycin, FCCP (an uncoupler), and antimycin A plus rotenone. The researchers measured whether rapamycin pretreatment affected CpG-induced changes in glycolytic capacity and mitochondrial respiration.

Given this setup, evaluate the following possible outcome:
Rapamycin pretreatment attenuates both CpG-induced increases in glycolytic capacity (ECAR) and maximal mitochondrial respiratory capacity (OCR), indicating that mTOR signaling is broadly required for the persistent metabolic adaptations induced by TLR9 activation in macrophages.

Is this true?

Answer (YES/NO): YES